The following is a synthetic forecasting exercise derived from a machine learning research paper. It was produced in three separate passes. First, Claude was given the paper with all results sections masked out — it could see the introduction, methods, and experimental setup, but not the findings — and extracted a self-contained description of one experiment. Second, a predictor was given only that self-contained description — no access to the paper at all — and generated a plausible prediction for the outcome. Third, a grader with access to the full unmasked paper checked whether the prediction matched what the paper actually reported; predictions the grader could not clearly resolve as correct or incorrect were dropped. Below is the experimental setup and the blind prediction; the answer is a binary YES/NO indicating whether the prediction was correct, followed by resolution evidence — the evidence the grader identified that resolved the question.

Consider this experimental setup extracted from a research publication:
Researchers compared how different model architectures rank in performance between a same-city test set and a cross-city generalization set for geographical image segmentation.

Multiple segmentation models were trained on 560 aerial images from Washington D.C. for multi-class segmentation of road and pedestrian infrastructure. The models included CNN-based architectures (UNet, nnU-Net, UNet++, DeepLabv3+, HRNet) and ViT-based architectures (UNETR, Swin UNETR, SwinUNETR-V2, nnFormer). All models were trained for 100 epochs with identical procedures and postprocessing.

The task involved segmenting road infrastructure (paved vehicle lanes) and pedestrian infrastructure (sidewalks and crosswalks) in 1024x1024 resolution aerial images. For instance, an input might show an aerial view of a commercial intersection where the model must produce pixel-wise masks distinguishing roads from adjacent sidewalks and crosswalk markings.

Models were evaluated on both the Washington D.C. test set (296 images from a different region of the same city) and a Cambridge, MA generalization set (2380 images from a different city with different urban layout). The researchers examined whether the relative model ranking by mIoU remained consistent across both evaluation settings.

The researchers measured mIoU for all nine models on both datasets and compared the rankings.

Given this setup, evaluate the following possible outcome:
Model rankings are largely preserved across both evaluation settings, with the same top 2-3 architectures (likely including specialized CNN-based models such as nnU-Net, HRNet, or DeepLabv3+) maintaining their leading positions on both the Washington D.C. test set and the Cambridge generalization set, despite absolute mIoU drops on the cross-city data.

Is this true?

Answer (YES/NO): NO